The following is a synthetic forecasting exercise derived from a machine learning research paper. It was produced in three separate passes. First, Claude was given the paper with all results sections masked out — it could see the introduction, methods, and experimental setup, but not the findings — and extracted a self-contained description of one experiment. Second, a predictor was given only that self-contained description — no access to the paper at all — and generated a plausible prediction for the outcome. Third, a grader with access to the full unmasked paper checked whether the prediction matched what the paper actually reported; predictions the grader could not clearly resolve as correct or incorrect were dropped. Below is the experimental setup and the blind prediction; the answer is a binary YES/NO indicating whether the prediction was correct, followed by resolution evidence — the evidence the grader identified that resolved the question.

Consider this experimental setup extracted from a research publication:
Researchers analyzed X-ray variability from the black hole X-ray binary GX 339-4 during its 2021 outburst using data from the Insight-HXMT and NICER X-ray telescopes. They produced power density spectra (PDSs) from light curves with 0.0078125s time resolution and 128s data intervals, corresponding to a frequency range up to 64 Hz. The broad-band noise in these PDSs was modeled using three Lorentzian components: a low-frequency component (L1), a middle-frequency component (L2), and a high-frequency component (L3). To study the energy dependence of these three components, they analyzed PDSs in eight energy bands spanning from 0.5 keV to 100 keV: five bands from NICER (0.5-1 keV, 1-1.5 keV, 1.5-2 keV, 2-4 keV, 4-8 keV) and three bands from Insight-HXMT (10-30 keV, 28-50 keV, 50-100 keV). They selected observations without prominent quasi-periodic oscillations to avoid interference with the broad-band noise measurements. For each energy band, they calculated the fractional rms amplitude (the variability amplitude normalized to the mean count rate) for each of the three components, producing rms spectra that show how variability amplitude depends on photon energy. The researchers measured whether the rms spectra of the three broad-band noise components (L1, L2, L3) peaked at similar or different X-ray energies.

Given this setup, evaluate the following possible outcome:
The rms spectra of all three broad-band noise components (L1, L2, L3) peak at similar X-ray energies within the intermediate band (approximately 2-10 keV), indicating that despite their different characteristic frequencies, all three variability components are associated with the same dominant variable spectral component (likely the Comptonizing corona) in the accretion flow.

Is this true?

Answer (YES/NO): NO